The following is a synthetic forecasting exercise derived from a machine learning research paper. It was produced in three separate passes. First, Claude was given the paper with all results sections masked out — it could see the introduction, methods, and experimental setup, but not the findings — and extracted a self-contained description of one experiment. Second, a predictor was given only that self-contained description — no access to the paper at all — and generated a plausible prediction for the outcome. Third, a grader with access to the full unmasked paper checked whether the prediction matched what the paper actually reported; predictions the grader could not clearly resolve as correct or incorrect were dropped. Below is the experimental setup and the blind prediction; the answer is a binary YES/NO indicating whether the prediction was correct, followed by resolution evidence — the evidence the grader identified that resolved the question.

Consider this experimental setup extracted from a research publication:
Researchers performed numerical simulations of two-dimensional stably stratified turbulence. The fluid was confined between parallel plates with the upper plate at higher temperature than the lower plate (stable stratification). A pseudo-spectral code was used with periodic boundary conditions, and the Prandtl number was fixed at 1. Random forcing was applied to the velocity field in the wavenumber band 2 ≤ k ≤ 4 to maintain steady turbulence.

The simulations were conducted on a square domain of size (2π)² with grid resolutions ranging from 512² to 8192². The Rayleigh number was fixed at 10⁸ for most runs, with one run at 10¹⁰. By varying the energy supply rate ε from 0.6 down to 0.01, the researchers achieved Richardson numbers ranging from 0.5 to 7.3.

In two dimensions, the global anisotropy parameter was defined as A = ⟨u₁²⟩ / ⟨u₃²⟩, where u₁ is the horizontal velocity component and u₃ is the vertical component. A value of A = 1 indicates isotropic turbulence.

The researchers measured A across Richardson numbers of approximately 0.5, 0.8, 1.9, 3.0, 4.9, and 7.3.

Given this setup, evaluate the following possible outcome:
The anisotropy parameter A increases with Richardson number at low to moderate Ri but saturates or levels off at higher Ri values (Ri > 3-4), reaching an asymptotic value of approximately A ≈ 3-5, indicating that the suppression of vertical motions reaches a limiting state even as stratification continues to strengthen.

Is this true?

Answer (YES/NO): NO